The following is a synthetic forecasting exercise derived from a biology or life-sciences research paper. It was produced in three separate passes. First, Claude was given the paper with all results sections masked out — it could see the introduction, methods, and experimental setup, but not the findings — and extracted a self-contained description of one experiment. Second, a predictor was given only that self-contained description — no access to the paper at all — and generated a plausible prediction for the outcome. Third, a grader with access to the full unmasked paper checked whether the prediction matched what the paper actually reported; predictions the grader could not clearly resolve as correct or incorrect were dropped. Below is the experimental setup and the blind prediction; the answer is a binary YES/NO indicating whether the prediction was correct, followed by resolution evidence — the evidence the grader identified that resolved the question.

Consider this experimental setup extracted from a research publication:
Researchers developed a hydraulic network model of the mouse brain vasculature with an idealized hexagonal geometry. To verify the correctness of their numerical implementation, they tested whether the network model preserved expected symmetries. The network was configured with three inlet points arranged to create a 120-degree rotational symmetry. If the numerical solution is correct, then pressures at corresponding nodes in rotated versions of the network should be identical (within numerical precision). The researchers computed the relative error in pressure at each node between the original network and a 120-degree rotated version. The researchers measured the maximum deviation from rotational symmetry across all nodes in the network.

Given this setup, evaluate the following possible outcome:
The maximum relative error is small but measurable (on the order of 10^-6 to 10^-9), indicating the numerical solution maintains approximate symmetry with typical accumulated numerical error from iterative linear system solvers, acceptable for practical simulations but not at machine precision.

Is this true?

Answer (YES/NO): NO